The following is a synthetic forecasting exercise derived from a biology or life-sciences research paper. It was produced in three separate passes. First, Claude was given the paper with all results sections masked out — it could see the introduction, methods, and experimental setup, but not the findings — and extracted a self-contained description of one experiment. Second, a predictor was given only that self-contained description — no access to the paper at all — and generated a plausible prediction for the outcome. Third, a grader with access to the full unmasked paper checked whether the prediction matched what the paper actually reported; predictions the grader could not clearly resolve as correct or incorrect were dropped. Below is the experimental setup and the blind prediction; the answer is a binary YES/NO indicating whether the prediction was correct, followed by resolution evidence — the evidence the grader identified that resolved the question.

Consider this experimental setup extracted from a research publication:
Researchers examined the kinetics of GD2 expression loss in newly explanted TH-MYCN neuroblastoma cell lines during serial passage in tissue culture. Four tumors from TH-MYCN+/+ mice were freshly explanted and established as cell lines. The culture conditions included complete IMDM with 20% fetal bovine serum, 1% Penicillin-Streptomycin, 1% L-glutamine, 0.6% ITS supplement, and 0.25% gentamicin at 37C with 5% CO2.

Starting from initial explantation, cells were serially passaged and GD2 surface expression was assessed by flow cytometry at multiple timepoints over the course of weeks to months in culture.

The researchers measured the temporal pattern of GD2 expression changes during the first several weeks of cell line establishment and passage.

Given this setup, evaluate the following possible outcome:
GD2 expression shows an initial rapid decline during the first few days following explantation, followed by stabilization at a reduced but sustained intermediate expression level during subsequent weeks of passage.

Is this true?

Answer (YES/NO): NO